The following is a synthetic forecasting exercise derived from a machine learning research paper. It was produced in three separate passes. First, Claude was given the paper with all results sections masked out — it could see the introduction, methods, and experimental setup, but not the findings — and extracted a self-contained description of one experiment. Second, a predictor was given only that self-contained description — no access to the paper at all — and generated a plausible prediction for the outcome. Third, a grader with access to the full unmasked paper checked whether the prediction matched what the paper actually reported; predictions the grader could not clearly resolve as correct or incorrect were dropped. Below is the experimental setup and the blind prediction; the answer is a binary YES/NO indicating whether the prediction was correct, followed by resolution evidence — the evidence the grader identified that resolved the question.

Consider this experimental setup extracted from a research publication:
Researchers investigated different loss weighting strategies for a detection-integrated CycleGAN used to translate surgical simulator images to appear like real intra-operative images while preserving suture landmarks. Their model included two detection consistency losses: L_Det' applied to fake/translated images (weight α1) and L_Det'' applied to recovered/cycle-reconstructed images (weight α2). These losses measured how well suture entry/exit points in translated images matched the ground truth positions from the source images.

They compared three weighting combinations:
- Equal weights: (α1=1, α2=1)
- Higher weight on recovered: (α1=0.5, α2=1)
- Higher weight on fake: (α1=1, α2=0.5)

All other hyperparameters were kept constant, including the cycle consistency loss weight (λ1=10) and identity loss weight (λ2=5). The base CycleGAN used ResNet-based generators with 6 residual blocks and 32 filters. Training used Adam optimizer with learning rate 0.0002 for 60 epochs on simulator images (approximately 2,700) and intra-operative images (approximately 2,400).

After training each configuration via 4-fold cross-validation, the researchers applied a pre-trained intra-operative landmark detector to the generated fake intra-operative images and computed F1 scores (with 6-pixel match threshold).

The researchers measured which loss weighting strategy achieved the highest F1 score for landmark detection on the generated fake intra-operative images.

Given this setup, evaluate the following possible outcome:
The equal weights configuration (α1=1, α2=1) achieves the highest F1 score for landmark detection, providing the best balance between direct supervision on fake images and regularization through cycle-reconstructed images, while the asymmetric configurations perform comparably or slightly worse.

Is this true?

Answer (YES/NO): YES